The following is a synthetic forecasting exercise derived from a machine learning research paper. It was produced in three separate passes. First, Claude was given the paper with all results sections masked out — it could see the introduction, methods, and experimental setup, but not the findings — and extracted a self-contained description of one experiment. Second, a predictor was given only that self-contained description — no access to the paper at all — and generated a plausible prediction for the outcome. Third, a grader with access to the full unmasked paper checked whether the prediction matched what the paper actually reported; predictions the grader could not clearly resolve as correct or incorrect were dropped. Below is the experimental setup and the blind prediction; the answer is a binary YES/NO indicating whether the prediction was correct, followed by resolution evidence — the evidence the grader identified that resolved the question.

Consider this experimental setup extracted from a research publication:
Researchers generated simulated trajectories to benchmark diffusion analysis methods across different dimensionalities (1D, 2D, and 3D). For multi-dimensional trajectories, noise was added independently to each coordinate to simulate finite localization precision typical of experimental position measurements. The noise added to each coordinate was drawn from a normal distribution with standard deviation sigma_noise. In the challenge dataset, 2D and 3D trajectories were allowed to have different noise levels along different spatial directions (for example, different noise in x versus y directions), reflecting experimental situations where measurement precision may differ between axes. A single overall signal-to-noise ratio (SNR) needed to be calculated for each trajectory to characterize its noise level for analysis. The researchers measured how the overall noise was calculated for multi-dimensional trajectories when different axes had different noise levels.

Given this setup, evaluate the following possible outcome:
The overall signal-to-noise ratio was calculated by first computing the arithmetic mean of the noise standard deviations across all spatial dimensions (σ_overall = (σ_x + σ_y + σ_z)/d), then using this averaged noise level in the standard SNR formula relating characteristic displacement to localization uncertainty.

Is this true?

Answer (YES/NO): NO